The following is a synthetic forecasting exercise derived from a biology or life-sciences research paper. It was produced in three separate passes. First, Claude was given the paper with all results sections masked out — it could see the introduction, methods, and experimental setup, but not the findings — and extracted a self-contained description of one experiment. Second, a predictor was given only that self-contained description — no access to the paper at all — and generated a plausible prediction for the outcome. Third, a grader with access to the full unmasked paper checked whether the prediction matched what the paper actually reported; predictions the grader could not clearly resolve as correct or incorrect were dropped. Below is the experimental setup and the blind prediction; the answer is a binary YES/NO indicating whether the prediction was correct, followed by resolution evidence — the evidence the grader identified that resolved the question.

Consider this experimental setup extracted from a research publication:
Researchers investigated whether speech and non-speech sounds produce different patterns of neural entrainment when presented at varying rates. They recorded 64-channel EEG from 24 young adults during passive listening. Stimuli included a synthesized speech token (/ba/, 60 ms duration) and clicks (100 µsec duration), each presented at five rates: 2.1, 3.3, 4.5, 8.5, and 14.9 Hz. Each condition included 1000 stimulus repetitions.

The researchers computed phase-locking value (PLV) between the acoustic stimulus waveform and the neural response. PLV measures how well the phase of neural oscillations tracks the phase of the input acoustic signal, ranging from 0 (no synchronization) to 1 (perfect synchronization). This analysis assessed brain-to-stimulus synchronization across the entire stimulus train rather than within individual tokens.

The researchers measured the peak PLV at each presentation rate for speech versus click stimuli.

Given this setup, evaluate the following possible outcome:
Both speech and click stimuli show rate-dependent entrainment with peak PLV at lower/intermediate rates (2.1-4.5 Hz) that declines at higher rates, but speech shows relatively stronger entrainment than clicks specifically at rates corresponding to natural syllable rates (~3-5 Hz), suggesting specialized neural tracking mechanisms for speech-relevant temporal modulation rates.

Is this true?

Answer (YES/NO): NO